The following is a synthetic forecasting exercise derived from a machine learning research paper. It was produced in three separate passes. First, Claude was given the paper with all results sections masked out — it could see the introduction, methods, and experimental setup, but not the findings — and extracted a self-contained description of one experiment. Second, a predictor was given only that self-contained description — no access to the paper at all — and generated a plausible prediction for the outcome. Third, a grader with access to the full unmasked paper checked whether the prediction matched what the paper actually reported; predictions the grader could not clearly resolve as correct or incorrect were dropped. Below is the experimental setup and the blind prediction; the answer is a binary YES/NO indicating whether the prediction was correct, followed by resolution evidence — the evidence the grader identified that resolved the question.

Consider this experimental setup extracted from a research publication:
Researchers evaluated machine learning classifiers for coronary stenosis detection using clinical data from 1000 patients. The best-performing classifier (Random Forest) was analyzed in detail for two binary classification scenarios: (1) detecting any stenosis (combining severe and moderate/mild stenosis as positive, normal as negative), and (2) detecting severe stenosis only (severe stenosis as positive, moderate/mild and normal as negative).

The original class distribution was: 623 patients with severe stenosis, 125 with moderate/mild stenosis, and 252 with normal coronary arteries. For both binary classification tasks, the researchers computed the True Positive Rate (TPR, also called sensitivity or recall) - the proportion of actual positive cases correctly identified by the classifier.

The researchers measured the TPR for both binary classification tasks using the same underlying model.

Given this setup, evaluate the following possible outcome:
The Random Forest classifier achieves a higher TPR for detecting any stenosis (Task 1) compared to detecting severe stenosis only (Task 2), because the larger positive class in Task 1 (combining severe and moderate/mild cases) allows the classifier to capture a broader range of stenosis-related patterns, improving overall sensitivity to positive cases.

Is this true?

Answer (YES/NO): YES